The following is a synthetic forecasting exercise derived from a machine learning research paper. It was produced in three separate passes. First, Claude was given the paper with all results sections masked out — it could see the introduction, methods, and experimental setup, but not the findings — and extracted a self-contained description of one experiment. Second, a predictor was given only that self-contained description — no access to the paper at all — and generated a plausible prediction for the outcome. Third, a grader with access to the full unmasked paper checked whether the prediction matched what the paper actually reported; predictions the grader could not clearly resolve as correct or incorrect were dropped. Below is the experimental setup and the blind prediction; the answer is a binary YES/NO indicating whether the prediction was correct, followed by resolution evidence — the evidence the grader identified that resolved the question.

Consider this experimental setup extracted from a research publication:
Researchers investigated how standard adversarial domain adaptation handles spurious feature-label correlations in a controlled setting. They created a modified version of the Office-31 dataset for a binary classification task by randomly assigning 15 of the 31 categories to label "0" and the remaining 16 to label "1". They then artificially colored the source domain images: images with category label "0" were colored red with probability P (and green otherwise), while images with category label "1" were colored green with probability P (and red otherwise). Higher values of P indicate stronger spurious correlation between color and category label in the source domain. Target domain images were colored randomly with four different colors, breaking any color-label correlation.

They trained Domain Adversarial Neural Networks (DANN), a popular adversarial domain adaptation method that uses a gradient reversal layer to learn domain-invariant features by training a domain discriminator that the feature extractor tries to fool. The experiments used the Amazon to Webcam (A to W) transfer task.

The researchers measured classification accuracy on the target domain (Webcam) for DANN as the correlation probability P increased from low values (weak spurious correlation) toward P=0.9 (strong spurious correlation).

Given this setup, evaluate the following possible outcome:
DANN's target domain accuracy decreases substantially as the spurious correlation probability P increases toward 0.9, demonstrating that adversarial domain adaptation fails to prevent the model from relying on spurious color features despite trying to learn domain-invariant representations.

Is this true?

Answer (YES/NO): YES